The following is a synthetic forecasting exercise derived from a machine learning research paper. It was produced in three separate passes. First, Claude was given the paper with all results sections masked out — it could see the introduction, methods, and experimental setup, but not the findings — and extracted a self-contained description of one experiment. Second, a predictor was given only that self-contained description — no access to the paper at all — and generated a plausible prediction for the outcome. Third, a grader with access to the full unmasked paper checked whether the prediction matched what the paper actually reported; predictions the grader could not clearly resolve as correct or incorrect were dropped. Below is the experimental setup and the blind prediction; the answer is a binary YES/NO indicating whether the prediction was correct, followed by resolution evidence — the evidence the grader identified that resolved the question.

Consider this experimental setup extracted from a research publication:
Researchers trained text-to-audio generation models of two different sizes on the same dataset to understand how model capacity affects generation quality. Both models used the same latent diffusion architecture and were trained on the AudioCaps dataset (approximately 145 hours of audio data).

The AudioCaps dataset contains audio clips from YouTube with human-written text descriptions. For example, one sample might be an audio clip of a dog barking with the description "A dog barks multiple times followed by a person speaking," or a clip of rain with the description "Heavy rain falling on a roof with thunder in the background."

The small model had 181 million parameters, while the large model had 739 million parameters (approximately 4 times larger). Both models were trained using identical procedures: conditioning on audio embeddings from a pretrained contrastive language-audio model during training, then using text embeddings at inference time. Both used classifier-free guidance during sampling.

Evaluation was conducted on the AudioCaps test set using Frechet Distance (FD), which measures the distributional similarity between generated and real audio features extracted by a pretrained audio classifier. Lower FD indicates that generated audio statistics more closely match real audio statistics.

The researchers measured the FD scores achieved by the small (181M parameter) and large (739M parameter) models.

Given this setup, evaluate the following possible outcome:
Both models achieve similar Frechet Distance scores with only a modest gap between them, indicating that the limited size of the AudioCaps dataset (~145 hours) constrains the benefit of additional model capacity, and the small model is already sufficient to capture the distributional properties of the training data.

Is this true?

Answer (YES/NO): NO